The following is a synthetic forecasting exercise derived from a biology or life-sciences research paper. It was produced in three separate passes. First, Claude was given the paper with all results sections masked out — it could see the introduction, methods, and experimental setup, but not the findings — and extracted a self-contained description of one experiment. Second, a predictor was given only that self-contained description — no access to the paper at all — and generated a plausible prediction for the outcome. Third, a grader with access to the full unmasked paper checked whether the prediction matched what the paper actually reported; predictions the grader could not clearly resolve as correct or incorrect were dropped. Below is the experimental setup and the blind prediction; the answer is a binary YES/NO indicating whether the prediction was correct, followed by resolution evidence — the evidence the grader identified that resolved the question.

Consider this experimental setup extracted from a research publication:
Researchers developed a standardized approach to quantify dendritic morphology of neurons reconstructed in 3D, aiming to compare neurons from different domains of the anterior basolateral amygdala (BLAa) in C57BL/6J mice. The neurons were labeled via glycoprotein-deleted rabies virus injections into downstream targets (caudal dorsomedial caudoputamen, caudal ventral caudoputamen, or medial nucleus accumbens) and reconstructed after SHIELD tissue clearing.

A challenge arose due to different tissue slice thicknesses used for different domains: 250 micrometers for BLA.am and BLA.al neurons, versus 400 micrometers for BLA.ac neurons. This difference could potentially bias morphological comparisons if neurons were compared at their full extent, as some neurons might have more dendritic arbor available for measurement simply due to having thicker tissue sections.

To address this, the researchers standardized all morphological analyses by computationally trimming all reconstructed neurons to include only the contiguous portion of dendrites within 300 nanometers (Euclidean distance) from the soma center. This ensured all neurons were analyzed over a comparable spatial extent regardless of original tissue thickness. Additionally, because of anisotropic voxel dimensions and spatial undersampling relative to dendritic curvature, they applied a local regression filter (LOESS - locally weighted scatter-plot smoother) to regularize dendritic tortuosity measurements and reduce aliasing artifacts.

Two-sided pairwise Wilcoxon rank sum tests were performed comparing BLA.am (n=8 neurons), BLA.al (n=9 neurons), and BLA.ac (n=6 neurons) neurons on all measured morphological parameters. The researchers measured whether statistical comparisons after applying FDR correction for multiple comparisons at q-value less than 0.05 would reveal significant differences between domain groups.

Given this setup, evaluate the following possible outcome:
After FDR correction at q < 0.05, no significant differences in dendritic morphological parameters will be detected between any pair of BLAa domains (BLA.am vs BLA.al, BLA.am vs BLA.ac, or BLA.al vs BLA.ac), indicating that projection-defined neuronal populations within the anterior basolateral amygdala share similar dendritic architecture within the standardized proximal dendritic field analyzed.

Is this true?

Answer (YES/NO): NO